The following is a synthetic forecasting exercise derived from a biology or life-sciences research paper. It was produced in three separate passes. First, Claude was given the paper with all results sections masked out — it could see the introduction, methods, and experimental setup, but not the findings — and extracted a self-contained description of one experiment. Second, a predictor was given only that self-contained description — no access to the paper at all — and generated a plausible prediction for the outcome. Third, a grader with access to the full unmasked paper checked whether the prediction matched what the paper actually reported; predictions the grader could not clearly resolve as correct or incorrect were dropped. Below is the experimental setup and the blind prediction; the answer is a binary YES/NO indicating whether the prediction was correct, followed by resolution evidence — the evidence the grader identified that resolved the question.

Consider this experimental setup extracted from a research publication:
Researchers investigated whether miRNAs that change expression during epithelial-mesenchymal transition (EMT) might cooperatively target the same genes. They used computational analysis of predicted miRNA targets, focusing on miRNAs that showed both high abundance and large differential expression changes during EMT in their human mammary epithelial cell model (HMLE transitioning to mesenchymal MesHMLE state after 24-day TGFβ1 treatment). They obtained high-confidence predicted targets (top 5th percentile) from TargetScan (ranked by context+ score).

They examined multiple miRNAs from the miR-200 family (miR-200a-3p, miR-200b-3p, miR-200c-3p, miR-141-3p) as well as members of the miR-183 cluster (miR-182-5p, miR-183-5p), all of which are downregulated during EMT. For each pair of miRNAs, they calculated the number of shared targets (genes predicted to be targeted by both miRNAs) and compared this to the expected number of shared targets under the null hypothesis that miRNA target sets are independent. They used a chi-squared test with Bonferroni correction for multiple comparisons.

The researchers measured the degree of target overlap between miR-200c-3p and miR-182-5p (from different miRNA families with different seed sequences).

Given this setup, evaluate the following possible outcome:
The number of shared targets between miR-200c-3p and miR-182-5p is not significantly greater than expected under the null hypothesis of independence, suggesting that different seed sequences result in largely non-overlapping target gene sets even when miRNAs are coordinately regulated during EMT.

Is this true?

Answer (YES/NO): NO